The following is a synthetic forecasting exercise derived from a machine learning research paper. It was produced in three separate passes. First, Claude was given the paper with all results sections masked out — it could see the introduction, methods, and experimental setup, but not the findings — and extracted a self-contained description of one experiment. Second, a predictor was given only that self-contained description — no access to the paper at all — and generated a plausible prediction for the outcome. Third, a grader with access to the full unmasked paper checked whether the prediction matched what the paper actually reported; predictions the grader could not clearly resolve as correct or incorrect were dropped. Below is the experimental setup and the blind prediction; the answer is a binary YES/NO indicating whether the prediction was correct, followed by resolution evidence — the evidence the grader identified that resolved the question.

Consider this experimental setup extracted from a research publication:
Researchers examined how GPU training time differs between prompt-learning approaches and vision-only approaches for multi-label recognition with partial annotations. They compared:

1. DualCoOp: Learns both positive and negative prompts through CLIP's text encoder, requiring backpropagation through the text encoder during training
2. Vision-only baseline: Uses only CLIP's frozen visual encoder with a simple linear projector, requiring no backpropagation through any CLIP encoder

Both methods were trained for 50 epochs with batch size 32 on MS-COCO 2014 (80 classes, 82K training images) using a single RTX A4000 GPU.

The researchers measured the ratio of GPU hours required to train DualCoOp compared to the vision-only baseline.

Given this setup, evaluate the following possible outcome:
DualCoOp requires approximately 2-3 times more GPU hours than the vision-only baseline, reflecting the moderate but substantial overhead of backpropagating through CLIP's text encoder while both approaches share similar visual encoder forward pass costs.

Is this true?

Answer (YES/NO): YES